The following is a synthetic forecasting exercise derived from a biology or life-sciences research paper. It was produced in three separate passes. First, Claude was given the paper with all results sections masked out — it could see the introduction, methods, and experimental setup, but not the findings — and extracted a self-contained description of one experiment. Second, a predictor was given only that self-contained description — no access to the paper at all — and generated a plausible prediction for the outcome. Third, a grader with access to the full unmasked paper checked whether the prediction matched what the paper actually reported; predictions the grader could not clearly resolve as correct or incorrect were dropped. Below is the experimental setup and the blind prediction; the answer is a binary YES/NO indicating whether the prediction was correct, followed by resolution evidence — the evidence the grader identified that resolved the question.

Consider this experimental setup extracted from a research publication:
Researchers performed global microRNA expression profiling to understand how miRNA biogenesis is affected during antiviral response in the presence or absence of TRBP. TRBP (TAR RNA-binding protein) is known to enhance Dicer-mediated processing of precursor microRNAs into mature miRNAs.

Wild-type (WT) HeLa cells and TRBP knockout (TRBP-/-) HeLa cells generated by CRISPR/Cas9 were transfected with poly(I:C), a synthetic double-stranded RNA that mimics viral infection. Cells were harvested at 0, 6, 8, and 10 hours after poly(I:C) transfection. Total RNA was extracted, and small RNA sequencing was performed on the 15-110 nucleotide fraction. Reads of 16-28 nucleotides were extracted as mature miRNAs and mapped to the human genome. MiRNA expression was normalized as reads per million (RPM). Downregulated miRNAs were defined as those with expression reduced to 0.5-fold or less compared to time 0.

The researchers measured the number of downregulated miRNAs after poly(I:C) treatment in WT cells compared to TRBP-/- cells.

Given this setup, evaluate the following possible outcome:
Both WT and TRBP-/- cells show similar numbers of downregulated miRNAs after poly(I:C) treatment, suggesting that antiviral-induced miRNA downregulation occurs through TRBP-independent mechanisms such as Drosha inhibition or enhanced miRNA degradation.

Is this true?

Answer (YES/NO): NO